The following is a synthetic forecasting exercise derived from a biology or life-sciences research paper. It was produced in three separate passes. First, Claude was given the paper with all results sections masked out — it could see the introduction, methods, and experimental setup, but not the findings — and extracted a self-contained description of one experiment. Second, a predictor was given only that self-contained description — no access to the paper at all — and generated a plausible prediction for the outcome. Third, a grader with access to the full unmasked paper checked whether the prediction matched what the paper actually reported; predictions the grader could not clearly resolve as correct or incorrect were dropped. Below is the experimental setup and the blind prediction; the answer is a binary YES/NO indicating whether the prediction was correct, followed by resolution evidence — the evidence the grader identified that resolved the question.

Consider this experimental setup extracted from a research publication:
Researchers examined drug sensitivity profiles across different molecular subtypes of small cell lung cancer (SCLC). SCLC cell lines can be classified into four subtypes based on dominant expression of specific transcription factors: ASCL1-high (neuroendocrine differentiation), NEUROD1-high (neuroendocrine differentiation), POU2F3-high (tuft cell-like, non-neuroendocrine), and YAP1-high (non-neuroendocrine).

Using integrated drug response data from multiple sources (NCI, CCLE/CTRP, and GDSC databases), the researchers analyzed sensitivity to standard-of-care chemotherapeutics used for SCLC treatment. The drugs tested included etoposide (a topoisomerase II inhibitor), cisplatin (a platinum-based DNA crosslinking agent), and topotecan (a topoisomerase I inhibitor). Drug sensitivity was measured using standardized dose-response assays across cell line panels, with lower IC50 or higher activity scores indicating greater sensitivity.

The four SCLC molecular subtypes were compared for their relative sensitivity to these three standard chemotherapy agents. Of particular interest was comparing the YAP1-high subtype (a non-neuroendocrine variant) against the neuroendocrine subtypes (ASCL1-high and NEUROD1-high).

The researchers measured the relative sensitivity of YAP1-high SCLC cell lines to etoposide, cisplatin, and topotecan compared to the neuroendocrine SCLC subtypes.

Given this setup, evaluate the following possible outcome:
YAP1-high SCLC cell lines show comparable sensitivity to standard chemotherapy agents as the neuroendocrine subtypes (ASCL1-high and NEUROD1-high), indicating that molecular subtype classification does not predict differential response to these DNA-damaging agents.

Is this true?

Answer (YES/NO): NO